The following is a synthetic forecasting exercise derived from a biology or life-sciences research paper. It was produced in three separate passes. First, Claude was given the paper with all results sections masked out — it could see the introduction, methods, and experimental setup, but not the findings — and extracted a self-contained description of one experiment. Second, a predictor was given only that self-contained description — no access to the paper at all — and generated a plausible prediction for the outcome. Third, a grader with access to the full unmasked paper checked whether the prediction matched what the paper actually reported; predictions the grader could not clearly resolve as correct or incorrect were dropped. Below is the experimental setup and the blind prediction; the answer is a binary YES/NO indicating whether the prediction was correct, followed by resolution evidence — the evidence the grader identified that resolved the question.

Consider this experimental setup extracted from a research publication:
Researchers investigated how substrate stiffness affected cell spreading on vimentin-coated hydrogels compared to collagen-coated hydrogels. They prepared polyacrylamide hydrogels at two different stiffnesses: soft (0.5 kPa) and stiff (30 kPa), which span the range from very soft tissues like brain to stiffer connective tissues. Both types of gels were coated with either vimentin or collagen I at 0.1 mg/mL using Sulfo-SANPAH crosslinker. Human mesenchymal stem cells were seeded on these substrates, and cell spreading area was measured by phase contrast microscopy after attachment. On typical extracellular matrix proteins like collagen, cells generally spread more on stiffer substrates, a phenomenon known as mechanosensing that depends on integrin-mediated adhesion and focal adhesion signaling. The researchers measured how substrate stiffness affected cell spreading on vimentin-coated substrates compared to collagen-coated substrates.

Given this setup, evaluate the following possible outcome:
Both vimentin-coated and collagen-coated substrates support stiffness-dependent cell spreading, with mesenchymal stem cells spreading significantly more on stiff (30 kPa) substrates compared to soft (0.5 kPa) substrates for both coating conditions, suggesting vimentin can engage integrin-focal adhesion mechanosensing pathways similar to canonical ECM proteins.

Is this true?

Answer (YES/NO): NO